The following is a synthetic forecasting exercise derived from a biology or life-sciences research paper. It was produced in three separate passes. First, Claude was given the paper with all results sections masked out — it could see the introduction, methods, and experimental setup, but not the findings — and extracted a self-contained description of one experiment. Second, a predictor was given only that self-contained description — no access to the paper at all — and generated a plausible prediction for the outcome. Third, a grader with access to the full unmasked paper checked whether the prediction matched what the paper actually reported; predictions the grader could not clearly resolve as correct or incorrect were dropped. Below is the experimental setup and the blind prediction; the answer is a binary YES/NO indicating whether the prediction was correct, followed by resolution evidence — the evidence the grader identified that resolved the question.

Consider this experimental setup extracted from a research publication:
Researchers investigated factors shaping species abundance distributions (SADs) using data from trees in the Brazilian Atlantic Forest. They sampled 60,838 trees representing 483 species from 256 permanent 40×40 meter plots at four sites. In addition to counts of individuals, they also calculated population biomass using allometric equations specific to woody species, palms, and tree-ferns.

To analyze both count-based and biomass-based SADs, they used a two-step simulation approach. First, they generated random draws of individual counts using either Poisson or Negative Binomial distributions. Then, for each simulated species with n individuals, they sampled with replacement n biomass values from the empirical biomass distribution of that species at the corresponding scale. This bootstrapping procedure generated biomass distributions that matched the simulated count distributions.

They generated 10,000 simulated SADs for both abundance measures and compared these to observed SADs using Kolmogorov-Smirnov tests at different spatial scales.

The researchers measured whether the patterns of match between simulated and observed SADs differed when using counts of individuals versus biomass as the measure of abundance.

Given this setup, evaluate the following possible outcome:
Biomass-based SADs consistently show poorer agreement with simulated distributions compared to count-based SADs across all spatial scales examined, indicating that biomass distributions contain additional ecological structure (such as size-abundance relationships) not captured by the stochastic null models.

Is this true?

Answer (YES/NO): NO